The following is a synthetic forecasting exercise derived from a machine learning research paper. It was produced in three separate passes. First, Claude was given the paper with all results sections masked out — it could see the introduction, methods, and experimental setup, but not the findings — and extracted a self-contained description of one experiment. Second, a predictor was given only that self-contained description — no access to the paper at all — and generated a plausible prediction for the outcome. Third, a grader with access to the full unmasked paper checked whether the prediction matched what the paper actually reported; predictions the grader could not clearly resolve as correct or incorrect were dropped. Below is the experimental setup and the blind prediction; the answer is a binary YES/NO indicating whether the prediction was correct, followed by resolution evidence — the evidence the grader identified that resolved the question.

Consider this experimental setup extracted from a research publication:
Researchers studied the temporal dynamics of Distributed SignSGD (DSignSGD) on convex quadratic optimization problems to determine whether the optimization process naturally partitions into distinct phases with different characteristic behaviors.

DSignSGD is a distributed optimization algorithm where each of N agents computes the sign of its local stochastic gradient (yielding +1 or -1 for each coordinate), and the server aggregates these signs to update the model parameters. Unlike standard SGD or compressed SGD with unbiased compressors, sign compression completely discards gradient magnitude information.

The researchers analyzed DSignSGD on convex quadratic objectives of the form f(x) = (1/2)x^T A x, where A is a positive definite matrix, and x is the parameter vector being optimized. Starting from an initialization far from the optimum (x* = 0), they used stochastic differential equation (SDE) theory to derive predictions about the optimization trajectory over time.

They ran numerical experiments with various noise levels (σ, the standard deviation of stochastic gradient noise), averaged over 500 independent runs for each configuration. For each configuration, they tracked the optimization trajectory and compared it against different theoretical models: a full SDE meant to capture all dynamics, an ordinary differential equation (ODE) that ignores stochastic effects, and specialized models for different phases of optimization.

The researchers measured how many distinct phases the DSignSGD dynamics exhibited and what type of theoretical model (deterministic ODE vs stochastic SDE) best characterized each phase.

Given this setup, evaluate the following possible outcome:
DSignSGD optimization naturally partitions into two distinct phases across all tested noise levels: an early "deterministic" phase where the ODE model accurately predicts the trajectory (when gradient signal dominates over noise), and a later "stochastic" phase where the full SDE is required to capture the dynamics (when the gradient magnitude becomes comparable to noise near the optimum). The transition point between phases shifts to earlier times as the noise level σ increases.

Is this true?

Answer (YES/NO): NO